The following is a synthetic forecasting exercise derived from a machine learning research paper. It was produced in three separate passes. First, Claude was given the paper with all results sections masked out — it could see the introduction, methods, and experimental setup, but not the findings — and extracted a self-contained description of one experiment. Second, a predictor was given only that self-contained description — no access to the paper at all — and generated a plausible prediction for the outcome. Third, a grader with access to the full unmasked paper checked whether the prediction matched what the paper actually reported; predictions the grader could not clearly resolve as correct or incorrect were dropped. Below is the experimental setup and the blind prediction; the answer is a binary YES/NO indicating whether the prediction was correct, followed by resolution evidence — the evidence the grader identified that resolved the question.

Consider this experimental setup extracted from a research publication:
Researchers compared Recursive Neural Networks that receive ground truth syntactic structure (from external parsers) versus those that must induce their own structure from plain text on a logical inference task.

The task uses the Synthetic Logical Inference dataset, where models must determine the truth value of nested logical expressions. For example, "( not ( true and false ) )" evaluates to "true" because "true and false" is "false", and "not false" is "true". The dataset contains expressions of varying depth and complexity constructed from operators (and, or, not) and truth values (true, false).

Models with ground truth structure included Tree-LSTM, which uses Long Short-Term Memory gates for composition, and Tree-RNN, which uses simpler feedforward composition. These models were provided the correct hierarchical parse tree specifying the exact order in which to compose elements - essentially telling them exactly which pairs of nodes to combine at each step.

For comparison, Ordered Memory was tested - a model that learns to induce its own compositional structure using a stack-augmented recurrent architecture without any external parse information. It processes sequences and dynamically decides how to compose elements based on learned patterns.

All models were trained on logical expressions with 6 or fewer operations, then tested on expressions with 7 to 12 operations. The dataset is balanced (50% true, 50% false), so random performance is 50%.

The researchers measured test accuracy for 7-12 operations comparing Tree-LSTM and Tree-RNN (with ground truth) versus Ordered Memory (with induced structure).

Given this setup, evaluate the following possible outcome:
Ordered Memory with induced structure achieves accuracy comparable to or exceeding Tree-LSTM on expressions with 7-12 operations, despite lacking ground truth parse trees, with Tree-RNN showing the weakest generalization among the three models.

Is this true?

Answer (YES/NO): NO